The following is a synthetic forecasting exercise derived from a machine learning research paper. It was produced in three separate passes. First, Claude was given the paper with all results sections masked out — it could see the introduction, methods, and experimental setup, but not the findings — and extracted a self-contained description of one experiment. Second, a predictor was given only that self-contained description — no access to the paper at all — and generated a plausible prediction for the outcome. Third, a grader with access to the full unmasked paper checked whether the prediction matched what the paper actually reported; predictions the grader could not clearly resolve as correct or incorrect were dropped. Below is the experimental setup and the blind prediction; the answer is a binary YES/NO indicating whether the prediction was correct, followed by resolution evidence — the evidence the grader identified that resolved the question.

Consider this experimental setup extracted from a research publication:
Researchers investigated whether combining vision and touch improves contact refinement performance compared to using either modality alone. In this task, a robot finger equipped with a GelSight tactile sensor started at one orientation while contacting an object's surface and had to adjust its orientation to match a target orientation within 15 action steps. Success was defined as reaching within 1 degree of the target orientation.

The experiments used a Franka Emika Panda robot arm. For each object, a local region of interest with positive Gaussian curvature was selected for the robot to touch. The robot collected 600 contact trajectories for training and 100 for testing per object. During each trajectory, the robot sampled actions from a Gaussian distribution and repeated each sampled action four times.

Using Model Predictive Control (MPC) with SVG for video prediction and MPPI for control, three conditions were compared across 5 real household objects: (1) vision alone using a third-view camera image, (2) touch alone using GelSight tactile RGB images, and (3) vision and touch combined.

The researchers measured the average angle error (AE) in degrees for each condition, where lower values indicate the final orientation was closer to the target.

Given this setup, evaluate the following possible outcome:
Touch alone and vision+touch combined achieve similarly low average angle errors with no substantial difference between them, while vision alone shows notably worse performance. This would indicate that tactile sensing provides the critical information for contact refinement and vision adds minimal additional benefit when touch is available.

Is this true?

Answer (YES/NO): NO